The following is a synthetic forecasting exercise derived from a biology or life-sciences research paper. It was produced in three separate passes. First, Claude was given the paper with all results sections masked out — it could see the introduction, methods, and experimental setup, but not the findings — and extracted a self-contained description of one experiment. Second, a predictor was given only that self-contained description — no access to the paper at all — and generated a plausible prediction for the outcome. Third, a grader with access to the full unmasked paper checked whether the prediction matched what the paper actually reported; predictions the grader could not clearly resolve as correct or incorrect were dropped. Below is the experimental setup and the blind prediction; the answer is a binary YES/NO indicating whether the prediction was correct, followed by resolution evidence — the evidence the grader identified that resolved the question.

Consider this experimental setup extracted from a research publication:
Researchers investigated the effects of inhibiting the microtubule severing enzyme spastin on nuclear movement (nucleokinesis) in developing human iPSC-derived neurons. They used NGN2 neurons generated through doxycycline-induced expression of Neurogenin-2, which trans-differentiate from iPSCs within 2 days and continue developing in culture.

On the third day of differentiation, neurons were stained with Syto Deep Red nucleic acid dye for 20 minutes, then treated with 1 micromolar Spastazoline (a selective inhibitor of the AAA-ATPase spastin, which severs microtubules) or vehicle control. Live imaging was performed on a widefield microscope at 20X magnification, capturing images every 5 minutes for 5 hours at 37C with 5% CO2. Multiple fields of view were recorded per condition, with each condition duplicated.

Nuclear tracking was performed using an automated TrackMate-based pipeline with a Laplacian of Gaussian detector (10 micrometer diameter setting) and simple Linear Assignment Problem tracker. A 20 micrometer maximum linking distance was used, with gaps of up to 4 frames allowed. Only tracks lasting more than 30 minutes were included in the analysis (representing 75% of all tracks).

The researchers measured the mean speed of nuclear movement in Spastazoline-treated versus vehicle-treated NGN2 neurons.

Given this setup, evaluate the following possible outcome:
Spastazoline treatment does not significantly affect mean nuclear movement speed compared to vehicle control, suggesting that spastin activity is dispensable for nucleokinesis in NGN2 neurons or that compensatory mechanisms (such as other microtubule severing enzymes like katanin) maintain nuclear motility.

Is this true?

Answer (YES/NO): NO